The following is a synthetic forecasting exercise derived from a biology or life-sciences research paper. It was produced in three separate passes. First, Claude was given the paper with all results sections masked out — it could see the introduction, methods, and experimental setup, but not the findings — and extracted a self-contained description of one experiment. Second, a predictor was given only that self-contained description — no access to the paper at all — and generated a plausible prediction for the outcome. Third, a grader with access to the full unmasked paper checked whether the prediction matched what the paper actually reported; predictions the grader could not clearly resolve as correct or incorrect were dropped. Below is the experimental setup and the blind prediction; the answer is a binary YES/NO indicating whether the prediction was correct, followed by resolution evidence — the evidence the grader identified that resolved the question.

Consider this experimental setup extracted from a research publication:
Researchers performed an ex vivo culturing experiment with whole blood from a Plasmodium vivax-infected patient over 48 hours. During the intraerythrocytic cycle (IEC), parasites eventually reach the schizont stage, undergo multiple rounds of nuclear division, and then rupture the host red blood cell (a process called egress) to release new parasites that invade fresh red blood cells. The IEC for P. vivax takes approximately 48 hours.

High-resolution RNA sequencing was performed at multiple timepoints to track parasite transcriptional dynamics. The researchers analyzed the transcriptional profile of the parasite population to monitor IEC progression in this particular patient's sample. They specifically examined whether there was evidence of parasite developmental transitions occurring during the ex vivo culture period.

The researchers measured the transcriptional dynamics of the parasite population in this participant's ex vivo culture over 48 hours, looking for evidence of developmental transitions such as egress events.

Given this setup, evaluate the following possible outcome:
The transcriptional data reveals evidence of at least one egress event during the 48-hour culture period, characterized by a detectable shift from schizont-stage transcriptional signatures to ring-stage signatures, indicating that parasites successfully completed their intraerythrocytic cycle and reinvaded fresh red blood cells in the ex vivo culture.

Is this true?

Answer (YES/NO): NO